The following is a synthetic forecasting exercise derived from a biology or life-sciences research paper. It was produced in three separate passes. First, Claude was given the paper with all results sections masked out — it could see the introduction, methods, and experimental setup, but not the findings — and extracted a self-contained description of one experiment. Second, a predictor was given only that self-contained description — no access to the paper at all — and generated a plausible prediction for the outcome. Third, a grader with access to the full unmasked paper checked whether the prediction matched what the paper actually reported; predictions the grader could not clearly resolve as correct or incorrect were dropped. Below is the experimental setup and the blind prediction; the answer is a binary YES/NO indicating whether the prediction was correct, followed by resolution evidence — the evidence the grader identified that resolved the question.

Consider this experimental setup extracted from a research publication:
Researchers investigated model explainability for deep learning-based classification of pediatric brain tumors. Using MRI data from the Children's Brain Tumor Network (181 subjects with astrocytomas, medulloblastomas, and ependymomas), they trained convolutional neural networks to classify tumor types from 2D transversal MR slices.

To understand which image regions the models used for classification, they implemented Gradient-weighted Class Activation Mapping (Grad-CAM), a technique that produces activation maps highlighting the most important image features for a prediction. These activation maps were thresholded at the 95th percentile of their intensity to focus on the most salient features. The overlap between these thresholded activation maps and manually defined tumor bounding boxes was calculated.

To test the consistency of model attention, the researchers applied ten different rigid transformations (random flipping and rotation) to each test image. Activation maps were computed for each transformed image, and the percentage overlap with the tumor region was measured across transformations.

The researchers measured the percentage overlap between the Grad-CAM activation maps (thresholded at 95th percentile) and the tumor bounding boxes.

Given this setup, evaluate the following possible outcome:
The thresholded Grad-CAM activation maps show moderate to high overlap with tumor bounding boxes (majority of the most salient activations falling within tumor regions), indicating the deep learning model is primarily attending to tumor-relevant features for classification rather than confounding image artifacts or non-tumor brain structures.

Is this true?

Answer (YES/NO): NO